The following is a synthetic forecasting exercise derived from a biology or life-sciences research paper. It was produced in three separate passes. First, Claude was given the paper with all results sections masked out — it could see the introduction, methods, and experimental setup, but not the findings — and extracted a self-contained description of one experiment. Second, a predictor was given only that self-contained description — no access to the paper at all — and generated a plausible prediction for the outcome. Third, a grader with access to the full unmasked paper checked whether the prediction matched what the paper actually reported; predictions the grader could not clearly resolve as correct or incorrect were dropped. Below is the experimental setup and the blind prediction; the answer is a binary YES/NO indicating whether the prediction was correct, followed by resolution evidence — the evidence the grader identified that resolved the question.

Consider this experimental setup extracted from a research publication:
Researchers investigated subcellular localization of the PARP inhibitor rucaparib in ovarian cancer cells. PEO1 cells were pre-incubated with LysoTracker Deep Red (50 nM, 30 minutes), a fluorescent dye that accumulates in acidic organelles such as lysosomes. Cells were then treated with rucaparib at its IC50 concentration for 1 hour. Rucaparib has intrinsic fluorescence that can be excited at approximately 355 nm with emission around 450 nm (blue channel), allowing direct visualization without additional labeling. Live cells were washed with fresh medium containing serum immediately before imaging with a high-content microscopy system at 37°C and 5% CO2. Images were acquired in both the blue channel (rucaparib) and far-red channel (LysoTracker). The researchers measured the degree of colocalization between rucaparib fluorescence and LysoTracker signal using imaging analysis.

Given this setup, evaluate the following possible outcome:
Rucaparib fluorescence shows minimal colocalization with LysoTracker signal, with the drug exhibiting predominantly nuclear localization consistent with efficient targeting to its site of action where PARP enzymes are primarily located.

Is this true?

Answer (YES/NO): NO